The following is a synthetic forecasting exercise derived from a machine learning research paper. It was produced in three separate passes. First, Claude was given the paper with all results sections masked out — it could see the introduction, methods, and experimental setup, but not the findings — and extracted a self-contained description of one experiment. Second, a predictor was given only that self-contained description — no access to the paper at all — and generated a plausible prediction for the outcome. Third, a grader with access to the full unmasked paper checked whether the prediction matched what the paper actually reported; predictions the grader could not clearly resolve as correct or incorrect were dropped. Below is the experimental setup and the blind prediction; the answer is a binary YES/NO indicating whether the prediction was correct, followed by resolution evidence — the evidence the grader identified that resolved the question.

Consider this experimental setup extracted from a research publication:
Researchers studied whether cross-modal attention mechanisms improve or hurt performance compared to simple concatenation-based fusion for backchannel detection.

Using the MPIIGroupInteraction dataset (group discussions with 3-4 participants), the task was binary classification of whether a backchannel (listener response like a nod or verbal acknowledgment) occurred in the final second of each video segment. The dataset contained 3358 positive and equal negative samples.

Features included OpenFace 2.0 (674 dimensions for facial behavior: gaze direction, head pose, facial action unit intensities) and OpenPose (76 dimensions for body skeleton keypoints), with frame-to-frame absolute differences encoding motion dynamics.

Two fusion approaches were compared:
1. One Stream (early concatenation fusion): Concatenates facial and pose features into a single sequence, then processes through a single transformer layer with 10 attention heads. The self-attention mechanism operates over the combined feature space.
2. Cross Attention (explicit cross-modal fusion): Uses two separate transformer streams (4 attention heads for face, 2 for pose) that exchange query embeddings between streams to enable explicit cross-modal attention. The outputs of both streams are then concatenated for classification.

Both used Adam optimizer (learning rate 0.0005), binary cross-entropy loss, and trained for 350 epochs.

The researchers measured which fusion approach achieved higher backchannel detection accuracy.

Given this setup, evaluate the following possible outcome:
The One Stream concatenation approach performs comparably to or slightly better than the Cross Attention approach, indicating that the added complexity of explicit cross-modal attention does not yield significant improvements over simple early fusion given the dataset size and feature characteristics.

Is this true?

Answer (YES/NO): YES